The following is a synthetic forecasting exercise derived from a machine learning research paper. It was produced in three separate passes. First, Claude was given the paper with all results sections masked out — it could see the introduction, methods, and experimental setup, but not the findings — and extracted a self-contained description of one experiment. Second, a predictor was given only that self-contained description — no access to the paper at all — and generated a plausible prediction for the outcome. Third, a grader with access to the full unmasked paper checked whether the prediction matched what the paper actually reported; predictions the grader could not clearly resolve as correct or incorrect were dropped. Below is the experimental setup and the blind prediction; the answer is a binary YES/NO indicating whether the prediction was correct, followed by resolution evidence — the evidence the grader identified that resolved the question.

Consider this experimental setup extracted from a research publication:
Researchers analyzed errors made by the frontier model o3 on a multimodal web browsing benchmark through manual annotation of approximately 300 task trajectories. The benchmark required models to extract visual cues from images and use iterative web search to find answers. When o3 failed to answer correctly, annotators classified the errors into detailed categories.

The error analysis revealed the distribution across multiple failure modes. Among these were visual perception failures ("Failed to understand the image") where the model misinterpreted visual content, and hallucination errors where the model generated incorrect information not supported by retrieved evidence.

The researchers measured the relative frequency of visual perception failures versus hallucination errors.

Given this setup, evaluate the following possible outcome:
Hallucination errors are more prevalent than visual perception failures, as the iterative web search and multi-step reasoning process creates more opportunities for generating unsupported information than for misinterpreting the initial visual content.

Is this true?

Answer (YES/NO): YES